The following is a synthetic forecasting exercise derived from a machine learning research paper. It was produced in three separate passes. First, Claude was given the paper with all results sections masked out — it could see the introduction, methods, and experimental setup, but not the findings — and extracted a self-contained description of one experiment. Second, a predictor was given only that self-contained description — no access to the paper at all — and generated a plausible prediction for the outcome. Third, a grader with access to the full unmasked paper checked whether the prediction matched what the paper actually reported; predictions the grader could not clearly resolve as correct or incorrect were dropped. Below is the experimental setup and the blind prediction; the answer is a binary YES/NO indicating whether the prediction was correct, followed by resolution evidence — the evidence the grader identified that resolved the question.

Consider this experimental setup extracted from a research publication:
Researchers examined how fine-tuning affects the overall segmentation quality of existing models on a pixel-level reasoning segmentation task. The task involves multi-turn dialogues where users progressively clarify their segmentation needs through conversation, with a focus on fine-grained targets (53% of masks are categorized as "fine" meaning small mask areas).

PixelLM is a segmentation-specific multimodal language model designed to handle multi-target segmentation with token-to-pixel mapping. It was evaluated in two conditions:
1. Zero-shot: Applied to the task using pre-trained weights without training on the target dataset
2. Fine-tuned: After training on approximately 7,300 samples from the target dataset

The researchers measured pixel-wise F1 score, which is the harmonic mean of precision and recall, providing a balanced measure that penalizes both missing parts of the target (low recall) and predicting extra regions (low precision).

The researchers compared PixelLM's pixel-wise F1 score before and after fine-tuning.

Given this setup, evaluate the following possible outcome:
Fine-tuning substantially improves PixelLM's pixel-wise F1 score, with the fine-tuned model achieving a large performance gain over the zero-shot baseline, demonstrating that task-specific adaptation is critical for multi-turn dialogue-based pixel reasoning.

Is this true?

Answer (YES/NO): NO